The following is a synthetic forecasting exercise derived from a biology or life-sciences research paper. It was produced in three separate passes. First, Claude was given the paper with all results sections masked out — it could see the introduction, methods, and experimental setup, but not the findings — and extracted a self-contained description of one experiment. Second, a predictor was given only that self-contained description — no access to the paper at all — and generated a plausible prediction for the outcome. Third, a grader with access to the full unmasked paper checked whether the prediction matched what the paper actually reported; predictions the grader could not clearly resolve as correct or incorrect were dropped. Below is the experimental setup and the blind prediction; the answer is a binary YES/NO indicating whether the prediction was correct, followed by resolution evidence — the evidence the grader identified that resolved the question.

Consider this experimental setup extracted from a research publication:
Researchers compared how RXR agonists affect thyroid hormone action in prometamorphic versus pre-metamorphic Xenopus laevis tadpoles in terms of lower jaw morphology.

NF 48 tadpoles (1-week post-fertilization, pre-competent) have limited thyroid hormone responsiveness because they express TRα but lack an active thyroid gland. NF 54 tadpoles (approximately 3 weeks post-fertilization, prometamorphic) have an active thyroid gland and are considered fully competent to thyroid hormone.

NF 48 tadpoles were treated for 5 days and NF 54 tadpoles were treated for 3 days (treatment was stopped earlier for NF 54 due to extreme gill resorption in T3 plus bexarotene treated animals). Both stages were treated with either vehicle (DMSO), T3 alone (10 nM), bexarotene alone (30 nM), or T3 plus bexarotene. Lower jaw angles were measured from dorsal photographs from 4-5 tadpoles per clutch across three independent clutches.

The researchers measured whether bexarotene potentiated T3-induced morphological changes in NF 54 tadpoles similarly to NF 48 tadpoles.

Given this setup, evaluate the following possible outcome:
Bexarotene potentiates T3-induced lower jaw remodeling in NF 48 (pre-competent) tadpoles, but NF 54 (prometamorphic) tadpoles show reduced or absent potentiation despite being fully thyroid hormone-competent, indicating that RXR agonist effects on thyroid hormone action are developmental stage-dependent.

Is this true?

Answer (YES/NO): NO